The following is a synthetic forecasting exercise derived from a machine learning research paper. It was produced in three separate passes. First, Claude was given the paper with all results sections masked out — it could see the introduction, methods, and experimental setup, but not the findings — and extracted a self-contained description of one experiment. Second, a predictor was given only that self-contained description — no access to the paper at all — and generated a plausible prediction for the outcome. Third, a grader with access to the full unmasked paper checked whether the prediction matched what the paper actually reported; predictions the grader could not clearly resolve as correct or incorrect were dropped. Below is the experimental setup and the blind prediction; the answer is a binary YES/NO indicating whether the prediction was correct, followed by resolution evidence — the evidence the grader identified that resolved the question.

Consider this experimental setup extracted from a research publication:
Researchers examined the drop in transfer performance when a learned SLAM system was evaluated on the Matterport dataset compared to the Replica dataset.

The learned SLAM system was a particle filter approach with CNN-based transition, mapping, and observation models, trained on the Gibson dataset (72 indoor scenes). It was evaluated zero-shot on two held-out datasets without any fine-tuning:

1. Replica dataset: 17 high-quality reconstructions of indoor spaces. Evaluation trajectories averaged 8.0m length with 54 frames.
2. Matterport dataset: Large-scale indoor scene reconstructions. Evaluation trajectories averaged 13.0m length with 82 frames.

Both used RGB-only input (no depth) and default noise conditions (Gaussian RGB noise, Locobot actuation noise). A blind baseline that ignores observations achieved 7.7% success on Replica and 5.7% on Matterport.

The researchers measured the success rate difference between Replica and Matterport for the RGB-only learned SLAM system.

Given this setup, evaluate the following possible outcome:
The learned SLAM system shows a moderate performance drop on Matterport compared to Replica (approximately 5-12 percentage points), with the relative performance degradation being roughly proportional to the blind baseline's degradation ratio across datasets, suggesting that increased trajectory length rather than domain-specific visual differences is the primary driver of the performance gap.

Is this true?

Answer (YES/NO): NO